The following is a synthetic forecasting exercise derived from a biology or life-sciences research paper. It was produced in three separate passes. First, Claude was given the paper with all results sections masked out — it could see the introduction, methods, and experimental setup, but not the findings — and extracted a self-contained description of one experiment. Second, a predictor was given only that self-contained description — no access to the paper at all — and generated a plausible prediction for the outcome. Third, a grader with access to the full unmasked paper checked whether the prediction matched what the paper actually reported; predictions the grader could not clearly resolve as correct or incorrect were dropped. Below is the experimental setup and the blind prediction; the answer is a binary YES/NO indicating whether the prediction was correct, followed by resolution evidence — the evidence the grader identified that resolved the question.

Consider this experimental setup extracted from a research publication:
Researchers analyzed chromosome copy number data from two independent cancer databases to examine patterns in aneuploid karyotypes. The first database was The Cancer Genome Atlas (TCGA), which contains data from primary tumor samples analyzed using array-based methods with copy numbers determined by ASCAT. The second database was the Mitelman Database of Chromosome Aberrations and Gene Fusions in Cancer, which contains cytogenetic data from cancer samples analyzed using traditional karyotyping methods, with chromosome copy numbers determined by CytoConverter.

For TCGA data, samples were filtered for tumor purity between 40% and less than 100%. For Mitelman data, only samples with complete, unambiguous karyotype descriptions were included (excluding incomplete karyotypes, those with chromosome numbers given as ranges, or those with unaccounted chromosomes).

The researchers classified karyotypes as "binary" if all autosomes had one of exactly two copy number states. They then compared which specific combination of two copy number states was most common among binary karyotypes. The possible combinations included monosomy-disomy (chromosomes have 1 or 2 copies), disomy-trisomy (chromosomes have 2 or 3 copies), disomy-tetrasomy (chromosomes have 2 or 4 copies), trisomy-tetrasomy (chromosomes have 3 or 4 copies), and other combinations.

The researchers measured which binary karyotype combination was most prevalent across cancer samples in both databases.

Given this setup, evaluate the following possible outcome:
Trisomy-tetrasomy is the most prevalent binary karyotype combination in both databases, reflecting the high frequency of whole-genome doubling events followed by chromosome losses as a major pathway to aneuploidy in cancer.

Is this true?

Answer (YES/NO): NO